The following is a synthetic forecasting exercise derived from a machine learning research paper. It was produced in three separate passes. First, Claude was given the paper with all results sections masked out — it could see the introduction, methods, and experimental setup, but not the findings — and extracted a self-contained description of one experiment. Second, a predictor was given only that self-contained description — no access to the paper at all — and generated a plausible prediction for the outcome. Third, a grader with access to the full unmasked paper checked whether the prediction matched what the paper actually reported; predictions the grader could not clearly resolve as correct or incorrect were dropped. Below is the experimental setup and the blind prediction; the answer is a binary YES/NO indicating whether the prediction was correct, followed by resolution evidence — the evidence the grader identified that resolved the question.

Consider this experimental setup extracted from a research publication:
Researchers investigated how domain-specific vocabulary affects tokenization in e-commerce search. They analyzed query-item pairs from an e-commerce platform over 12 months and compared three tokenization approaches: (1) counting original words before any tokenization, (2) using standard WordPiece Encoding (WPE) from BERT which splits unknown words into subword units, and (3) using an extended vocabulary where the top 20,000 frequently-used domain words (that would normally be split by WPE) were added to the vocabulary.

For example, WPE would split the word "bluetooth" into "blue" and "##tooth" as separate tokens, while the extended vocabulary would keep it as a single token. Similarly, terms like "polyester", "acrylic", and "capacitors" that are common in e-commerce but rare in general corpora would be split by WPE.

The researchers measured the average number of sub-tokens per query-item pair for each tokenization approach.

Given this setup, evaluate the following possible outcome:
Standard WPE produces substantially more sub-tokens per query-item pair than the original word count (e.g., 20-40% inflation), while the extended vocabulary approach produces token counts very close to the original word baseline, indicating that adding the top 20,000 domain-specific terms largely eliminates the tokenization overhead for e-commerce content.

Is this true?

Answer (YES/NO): NO